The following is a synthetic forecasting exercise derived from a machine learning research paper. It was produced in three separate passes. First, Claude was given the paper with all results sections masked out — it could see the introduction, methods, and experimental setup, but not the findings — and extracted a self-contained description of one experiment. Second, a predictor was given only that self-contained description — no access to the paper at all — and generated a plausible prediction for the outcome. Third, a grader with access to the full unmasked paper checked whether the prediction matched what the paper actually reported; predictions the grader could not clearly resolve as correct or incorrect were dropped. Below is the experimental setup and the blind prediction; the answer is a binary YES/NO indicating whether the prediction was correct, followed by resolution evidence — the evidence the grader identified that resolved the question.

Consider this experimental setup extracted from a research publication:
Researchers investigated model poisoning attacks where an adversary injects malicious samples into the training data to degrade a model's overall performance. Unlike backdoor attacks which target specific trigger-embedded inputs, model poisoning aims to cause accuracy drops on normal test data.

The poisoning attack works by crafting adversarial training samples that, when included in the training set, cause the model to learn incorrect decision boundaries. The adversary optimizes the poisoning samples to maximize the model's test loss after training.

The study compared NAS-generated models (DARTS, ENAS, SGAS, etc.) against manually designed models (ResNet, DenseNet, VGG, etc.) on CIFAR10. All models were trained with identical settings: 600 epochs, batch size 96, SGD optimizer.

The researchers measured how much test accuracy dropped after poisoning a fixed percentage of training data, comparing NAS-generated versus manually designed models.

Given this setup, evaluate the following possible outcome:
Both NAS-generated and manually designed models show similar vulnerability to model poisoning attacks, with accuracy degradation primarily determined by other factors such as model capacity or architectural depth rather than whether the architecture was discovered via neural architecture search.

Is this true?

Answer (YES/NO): NO